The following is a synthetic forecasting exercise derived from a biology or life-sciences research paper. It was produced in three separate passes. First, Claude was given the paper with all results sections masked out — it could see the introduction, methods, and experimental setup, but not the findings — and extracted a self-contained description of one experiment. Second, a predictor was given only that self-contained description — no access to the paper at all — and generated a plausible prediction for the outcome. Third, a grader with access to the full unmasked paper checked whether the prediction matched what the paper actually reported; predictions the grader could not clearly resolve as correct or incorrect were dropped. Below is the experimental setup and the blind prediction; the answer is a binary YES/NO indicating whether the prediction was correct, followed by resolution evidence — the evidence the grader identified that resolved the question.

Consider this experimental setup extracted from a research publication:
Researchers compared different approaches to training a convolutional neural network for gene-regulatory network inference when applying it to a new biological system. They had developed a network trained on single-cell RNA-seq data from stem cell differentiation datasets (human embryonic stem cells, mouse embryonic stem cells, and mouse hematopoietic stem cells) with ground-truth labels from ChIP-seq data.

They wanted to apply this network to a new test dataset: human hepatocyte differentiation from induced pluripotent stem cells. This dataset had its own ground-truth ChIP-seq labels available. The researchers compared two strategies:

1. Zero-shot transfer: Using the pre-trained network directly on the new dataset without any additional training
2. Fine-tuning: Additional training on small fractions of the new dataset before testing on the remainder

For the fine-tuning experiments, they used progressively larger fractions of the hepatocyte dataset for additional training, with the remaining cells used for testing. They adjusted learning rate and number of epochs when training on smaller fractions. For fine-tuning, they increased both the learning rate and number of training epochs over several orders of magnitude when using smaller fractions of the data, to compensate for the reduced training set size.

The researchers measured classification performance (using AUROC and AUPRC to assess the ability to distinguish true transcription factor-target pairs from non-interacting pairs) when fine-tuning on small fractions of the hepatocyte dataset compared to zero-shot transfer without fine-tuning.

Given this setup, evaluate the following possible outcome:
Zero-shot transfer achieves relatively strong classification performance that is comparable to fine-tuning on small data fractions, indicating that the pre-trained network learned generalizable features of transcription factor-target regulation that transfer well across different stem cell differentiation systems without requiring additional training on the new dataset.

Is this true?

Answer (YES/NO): NO